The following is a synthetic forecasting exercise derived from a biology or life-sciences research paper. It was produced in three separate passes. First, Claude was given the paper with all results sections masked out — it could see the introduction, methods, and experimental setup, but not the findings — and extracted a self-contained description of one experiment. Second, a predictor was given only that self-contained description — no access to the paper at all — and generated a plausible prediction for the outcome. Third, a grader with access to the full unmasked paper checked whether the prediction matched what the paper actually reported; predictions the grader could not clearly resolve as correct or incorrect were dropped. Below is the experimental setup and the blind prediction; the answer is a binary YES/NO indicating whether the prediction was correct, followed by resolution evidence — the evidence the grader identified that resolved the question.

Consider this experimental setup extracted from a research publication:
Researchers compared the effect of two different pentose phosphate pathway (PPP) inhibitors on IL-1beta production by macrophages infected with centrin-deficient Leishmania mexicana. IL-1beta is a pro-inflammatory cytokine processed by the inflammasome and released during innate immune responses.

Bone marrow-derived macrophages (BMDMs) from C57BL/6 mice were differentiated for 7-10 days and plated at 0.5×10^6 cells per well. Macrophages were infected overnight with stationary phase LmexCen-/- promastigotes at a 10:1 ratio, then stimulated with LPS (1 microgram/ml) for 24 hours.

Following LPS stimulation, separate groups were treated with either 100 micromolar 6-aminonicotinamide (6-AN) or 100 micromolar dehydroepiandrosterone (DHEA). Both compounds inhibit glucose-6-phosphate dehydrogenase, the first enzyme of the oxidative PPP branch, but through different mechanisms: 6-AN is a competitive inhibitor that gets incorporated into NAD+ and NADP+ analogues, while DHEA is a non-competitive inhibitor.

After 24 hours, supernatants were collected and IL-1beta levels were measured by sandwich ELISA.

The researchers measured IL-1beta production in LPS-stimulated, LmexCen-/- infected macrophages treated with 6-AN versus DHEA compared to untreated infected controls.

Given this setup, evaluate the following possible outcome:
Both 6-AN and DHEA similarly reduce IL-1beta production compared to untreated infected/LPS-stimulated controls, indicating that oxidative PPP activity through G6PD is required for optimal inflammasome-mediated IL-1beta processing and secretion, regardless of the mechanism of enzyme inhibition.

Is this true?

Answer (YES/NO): YES